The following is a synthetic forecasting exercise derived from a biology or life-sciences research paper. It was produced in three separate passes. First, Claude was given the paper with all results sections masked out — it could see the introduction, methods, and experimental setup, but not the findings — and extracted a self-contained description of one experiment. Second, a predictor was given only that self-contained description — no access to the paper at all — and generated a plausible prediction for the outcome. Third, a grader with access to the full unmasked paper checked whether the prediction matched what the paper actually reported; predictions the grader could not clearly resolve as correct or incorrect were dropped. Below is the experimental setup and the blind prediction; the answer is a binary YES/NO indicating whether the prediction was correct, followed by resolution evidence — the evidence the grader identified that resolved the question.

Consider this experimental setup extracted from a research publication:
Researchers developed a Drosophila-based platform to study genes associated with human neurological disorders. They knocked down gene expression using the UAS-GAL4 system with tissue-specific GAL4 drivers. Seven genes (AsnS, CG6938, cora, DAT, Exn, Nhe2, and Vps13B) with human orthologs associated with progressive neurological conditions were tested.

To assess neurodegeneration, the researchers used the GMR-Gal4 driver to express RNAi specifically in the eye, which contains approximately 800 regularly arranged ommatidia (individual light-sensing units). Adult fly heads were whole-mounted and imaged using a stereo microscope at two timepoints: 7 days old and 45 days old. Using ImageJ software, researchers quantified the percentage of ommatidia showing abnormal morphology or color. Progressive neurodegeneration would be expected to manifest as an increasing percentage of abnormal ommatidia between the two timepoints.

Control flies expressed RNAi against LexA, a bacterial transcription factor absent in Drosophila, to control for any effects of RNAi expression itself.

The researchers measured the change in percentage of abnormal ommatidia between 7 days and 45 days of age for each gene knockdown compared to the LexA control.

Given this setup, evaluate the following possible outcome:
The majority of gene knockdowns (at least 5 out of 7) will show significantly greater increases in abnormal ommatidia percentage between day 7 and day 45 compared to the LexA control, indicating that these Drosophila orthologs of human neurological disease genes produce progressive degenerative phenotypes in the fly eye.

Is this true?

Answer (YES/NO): NO